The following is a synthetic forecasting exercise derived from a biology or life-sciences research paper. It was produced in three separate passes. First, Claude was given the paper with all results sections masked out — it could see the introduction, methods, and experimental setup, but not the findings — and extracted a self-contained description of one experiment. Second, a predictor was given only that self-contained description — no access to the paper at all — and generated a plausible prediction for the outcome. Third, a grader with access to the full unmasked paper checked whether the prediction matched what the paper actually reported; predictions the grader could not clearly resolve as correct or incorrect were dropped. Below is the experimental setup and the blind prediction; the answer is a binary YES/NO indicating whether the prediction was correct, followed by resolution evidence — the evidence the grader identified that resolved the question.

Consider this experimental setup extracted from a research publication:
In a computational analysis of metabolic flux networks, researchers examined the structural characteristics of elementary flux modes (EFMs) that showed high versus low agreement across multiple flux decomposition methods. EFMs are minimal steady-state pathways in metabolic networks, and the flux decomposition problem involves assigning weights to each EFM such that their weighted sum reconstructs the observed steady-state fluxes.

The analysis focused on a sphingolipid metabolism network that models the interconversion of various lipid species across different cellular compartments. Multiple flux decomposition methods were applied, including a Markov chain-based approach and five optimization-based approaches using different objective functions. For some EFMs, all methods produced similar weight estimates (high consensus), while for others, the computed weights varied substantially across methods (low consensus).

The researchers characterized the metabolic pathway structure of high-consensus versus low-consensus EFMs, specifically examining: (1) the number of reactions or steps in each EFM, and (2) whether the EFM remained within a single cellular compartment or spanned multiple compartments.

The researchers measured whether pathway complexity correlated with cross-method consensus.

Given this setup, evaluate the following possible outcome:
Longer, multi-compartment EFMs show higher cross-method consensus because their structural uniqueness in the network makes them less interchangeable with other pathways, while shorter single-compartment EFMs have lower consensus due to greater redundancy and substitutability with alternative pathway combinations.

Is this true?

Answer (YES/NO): NO